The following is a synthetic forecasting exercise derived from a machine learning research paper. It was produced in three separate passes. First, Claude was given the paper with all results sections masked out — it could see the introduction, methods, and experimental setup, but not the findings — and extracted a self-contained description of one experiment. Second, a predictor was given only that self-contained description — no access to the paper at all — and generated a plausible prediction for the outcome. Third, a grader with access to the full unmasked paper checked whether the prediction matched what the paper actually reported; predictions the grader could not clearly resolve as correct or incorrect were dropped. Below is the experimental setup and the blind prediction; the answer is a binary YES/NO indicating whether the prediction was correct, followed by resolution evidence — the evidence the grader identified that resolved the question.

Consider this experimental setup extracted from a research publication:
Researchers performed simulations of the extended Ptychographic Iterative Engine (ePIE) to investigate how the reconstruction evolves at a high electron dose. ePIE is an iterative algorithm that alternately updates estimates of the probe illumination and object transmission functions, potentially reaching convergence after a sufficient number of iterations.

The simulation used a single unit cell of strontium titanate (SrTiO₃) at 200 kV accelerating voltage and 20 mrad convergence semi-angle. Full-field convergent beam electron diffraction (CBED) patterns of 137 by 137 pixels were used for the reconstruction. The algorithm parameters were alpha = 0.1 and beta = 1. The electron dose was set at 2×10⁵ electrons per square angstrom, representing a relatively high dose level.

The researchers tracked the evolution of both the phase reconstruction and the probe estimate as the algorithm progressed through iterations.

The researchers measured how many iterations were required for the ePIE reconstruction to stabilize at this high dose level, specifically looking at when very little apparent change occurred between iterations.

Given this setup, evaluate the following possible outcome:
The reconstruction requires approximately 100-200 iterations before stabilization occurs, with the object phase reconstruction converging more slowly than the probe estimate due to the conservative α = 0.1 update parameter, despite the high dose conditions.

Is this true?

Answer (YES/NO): NO